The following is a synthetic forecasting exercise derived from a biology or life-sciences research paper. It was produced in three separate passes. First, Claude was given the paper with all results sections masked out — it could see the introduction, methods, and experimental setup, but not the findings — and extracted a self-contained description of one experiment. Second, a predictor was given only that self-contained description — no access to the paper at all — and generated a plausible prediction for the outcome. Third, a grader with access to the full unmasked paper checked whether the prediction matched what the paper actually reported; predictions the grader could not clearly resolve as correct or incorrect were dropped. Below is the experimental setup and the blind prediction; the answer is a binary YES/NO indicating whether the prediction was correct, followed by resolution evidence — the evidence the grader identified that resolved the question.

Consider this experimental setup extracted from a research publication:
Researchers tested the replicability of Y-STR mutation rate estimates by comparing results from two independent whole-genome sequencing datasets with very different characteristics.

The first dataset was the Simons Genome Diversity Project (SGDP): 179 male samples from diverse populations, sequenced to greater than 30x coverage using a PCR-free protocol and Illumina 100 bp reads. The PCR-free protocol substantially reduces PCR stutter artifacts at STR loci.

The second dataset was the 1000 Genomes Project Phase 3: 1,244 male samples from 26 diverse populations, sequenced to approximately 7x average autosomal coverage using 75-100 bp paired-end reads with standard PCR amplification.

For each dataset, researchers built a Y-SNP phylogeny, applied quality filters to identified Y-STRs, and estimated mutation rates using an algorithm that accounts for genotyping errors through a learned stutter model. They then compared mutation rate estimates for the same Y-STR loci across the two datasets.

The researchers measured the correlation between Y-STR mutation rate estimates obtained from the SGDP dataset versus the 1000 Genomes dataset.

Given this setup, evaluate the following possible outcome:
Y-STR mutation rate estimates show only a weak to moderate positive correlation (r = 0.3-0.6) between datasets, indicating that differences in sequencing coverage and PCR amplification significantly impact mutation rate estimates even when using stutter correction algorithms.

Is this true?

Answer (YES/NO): NO